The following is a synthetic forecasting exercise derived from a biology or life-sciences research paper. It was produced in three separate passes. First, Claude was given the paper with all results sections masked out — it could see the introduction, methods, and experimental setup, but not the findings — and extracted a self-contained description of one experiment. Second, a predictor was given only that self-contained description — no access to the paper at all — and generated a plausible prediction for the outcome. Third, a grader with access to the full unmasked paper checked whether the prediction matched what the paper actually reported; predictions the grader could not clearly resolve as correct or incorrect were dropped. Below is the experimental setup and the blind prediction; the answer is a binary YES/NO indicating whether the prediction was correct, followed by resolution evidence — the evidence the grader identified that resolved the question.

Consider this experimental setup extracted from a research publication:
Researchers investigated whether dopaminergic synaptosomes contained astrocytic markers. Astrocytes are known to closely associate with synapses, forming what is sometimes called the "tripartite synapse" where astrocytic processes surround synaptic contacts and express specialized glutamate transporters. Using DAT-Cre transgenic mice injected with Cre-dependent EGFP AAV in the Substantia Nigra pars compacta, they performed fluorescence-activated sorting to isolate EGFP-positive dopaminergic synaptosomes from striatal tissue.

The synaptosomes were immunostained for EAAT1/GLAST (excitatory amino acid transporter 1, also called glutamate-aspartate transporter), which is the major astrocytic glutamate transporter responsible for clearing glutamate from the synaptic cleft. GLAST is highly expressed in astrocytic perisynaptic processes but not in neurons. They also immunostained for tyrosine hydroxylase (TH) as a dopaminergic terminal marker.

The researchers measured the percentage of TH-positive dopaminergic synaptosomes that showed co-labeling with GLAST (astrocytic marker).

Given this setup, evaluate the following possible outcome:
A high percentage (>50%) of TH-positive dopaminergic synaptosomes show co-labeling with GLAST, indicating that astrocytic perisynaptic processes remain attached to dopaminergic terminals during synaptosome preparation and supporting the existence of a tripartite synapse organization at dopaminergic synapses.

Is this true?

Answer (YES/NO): NO